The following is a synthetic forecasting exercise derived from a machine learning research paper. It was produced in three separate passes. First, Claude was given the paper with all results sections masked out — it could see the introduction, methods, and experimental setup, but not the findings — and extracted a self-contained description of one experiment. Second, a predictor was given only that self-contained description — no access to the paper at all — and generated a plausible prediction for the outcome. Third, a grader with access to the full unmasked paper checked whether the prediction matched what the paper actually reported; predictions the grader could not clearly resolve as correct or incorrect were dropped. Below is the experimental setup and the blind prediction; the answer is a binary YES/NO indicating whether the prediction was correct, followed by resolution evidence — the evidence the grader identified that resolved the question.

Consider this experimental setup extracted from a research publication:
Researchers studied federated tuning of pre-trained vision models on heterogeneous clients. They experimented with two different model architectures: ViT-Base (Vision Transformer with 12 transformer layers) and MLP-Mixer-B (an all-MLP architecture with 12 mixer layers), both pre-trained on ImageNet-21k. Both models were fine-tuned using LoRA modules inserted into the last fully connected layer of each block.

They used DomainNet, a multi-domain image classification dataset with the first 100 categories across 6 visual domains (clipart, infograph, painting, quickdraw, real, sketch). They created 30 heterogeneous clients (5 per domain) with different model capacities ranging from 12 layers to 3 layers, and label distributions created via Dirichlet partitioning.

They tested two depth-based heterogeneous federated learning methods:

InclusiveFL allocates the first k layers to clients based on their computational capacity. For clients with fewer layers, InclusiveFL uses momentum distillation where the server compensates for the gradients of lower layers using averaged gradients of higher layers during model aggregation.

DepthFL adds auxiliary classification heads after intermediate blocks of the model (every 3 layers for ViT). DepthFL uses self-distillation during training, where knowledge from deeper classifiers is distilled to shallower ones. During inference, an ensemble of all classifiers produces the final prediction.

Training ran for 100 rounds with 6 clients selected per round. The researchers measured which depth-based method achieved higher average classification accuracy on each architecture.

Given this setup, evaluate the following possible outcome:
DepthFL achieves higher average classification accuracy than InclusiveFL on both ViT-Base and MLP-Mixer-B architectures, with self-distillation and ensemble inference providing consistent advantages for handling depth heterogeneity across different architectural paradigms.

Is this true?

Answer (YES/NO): NO